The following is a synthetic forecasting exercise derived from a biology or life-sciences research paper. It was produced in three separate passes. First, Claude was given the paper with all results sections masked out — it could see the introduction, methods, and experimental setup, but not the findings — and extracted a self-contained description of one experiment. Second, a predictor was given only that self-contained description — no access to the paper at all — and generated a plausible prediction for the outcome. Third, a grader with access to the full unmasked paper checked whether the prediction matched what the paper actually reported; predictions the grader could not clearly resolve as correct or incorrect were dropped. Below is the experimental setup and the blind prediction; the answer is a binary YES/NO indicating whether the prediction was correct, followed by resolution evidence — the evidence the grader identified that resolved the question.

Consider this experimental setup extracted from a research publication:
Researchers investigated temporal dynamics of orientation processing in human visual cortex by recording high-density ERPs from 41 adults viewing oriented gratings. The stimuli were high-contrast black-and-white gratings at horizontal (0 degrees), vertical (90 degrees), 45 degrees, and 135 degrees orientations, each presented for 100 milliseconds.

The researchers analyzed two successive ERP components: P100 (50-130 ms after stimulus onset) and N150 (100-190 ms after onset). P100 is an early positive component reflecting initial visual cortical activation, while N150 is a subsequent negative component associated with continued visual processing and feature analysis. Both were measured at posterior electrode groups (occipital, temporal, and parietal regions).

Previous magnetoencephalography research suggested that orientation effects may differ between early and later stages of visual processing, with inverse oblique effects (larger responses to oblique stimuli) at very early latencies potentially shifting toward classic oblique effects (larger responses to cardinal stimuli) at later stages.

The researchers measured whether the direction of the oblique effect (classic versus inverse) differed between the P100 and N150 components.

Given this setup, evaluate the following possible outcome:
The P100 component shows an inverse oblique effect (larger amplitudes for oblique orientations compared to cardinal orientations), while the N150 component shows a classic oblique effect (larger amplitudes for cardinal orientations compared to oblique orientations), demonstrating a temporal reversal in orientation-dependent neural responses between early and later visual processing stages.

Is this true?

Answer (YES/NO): NO